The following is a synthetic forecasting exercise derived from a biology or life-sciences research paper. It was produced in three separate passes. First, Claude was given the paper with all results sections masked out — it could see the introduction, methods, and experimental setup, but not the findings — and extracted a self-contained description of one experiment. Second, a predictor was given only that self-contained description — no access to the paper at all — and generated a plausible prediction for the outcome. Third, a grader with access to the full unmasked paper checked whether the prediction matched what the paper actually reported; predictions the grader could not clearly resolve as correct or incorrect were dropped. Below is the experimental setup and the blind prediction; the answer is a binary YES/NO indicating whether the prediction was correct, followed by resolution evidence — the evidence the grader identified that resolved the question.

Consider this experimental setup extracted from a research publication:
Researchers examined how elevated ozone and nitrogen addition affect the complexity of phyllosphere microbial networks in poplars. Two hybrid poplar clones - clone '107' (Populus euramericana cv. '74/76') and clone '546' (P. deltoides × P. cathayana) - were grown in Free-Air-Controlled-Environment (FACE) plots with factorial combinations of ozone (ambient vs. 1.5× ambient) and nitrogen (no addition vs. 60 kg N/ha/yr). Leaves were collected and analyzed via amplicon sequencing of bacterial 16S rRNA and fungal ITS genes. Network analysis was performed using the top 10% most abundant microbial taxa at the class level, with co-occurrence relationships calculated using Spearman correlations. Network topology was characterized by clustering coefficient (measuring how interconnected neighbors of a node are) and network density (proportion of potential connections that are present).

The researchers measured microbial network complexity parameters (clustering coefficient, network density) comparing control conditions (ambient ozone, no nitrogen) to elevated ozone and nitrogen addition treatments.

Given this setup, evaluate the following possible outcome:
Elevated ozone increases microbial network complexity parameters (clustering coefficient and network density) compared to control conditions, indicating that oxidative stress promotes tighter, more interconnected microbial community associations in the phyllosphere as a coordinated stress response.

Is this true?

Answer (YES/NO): NO